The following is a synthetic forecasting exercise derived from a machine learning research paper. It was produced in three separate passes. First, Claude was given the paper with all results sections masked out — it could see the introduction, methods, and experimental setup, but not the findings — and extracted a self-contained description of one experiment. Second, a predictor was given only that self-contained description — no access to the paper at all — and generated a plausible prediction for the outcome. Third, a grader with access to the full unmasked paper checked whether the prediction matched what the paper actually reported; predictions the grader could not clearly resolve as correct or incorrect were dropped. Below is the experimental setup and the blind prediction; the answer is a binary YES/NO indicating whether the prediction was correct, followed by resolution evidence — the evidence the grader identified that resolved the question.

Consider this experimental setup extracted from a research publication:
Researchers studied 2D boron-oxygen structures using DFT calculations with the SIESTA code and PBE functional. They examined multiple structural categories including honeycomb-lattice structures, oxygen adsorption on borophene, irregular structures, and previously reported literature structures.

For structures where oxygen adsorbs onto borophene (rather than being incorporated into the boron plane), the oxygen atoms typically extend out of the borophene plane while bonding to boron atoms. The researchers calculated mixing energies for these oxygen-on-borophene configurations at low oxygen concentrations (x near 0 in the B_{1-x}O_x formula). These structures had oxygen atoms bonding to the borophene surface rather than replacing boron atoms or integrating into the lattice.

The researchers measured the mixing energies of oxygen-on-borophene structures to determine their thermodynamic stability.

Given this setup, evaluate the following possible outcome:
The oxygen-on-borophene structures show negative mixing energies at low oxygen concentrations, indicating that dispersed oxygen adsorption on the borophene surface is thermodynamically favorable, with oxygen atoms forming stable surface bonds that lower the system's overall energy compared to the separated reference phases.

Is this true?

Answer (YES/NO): NO